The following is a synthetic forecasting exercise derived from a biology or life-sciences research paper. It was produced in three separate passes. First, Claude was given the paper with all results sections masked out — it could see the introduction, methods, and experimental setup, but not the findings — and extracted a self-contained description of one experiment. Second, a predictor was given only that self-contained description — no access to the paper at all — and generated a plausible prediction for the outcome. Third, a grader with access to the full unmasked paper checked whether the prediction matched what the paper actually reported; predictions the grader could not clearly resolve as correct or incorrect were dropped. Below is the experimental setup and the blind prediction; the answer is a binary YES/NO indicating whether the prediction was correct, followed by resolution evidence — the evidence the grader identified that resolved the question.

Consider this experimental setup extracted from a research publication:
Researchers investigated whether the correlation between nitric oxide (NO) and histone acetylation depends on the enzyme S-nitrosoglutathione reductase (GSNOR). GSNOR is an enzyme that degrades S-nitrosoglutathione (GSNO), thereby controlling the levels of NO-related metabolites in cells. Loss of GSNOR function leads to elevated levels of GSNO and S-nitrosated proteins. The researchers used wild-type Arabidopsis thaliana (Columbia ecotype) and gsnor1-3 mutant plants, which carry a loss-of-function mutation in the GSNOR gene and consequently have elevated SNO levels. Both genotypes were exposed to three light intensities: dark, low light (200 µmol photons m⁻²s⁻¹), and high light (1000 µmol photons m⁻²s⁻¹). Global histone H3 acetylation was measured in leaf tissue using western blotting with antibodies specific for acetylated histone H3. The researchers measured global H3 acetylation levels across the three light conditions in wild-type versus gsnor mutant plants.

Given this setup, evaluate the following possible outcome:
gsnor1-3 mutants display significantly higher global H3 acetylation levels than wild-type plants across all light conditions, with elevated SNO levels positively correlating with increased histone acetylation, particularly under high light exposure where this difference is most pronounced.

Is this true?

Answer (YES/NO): NO